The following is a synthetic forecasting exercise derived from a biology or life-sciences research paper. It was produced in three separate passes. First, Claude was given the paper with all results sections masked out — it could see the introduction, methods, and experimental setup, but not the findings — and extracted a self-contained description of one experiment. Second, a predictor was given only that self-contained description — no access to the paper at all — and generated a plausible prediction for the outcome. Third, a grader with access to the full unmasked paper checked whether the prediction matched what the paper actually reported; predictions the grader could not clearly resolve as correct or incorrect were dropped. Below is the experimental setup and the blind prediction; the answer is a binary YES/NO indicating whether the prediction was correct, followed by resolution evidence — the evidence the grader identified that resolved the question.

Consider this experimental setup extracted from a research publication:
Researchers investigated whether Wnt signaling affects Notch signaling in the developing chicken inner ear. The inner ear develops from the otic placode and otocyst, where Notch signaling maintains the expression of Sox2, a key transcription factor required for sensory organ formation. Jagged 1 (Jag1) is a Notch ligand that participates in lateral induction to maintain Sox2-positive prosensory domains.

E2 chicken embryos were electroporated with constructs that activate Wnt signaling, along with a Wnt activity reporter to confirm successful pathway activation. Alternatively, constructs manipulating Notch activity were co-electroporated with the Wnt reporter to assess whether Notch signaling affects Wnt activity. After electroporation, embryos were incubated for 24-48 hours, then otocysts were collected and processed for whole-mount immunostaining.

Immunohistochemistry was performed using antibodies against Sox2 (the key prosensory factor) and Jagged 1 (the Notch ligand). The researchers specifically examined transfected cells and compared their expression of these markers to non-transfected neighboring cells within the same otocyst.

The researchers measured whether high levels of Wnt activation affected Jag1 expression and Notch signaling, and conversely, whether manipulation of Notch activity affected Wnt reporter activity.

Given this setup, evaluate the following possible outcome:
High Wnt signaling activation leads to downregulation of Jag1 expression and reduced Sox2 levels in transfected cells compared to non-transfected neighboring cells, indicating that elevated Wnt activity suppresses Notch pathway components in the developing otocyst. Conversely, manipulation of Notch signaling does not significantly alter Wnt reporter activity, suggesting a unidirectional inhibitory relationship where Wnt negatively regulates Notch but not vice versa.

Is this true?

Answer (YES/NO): YES